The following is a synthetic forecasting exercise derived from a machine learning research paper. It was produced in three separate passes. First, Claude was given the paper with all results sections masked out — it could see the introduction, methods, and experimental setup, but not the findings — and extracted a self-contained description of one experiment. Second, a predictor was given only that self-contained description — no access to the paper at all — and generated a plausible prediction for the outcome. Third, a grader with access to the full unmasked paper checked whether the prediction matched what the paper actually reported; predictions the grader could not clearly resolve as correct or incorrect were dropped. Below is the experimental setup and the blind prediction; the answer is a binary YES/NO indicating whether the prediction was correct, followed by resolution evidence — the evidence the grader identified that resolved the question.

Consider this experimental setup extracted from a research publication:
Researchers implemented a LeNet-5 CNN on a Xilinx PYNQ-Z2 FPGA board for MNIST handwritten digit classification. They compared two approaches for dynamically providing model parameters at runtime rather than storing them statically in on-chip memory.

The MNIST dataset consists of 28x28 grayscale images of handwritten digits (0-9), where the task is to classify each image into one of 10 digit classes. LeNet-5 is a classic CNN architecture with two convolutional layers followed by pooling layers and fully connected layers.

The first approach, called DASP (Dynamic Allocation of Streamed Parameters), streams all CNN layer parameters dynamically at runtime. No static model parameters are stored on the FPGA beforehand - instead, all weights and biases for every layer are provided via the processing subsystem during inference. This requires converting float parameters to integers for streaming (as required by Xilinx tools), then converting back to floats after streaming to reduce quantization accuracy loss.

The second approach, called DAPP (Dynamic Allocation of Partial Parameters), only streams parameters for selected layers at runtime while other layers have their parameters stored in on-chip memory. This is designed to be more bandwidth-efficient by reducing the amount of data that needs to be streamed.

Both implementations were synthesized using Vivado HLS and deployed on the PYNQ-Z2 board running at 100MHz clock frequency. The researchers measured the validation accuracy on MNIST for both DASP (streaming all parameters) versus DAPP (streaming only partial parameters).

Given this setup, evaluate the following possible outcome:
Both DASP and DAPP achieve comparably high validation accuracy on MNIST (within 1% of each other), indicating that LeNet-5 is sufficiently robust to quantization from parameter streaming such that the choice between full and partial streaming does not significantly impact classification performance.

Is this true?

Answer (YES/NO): NO